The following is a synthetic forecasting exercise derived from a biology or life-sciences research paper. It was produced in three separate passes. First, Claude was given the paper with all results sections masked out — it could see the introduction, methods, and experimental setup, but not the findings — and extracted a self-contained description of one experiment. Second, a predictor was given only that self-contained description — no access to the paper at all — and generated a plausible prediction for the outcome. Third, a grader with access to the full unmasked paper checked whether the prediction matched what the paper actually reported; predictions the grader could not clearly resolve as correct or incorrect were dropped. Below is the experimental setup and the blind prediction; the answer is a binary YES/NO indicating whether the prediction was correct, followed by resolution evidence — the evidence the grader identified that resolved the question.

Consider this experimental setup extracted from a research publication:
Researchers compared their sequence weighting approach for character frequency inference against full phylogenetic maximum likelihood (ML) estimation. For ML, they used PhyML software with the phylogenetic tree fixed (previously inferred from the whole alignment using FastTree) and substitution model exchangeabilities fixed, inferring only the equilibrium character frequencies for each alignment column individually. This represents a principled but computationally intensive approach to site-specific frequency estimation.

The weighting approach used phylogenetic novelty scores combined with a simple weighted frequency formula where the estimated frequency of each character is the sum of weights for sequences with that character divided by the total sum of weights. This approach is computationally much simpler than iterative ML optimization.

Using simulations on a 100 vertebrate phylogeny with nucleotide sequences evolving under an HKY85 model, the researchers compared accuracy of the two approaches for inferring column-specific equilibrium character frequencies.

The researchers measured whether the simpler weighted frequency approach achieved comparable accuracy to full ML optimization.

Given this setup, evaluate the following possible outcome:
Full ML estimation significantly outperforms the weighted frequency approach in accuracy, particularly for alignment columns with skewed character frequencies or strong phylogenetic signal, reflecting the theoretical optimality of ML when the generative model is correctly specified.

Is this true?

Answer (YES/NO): NO